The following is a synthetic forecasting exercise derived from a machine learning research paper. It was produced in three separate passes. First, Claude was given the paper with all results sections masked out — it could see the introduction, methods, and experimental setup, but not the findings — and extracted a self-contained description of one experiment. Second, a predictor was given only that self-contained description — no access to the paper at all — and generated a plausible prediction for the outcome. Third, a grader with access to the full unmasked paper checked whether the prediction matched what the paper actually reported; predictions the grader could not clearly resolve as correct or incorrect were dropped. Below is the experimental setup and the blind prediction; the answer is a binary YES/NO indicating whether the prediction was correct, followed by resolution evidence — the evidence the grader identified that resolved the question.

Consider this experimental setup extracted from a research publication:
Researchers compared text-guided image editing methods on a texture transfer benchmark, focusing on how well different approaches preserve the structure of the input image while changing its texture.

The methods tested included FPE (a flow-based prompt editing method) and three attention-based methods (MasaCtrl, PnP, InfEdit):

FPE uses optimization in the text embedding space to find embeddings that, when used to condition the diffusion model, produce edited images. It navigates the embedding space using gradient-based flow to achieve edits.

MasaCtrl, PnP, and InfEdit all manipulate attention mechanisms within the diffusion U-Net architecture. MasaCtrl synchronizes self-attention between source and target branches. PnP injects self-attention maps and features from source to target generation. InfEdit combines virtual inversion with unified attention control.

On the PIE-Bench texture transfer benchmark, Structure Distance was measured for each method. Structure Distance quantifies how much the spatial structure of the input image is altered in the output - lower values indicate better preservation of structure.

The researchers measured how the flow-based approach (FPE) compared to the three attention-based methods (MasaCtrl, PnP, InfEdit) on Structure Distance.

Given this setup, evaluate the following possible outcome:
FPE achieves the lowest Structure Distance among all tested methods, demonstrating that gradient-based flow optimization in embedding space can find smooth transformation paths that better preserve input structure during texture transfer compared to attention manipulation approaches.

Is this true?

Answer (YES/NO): NO